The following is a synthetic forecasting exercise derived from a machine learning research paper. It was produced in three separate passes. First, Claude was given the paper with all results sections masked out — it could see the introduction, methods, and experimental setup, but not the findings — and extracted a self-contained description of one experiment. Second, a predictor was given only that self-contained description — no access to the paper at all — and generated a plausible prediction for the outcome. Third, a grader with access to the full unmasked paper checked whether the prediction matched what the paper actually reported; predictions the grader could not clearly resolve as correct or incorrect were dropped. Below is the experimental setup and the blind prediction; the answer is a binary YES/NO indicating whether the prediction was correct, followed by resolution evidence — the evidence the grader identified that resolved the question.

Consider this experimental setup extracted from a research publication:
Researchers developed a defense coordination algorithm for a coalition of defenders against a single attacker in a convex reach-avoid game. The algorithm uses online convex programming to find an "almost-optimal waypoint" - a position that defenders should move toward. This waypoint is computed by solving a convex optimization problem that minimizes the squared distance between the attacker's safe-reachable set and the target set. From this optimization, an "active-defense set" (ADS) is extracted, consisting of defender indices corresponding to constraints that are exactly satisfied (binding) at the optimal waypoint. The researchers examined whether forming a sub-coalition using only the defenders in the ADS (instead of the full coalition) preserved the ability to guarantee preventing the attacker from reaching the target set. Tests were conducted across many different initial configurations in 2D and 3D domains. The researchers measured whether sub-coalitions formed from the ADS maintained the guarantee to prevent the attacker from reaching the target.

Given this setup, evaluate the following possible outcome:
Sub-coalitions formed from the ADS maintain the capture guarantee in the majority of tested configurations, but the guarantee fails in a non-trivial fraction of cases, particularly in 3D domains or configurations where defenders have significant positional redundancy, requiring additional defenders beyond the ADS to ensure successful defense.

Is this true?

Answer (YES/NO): NO